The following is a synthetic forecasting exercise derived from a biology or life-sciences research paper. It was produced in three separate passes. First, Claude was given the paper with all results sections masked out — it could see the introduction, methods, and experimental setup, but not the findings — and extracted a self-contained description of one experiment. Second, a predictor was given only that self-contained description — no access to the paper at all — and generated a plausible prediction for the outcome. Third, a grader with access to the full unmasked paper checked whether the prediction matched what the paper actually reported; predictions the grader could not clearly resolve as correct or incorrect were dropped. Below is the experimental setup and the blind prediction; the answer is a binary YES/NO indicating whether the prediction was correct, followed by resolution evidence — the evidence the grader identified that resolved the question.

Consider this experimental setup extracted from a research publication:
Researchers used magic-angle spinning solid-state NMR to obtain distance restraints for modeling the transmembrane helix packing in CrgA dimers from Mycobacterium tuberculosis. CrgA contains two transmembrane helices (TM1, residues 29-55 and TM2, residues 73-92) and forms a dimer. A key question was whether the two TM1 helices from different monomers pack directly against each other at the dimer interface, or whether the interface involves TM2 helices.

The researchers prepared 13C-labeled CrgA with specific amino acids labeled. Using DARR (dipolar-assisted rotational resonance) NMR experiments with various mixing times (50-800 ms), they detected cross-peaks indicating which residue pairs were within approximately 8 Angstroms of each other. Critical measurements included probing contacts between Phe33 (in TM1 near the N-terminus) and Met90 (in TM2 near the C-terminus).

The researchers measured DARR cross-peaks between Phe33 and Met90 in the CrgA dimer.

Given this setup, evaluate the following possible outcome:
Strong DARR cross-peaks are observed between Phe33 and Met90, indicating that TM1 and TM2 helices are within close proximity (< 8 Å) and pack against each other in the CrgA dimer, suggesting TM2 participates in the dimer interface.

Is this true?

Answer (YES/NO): YES